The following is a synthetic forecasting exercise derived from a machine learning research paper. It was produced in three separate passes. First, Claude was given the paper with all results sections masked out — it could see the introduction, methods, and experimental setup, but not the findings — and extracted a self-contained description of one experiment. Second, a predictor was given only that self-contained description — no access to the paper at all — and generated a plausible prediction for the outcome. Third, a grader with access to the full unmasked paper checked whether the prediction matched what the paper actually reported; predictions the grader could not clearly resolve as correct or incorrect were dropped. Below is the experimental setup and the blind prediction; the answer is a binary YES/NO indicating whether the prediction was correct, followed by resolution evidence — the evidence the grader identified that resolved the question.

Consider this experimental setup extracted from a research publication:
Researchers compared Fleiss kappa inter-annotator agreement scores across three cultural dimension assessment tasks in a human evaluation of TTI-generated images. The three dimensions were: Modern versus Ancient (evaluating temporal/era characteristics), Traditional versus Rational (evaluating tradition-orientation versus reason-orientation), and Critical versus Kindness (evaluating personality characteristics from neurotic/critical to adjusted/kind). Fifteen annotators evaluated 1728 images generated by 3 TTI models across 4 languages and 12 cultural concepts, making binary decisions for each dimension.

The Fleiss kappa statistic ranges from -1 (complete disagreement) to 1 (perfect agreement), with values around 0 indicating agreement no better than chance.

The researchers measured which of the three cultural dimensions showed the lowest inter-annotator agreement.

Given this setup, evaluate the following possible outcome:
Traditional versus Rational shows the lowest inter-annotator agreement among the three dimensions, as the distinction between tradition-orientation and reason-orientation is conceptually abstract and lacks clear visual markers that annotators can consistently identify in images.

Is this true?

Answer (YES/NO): YES